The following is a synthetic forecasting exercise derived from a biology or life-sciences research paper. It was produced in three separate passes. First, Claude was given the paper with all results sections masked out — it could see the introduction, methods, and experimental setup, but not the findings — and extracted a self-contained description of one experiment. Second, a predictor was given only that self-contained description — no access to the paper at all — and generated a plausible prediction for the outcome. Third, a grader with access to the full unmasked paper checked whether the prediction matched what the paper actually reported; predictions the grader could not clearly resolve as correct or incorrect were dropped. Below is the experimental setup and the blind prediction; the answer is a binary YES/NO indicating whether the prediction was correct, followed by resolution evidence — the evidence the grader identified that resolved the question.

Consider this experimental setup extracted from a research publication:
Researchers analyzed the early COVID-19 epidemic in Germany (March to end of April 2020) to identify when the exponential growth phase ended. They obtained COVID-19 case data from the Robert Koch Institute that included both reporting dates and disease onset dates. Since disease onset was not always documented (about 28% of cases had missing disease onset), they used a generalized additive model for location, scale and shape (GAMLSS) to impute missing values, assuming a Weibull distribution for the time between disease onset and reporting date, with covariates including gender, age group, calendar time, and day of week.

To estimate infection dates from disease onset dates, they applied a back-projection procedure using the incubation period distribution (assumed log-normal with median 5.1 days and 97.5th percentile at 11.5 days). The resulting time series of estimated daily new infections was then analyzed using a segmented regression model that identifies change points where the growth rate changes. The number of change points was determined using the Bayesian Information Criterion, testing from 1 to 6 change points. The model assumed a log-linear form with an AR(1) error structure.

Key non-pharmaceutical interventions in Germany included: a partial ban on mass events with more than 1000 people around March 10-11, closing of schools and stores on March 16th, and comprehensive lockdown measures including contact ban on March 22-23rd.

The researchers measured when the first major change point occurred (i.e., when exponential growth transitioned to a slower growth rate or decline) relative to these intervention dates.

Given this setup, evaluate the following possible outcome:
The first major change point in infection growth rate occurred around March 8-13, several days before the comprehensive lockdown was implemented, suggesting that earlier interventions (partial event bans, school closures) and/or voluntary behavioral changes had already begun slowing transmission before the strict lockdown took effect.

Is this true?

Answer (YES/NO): YES